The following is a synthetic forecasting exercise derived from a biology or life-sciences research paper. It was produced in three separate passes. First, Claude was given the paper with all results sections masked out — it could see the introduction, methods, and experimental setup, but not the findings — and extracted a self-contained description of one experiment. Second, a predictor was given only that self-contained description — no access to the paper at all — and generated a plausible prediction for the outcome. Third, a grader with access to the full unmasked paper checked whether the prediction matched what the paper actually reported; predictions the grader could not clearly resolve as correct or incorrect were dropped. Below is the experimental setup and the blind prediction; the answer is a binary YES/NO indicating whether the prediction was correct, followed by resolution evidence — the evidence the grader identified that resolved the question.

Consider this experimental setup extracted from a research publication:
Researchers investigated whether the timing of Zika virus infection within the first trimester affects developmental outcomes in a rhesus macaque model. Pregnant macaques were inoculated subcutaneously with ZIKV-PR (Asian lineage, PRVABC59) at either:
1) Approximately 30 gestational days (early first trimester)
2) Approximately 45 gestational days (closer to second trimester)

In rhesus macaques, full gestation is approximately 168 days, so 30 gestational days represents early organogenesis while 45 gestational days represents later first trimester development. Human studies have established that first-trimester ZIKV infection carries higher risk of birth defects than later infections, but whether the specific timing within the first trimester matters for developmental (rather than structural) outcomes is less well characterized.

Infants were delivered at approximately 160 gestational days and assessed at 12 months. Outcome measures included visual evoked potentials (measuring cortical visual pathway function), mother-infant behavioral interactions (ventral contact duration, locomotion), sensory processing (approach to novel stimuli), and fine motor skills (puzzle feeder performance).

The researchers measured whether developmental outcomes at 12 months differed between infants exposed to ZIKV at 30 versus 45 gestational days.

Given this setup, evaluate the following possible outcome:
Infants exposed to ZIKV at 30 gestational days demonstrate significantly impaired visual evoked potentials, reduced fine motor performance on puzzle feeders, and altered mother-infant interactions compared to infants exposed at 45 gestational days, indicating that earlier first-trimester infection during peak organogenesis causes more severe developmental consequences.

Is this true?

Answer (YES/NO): NO